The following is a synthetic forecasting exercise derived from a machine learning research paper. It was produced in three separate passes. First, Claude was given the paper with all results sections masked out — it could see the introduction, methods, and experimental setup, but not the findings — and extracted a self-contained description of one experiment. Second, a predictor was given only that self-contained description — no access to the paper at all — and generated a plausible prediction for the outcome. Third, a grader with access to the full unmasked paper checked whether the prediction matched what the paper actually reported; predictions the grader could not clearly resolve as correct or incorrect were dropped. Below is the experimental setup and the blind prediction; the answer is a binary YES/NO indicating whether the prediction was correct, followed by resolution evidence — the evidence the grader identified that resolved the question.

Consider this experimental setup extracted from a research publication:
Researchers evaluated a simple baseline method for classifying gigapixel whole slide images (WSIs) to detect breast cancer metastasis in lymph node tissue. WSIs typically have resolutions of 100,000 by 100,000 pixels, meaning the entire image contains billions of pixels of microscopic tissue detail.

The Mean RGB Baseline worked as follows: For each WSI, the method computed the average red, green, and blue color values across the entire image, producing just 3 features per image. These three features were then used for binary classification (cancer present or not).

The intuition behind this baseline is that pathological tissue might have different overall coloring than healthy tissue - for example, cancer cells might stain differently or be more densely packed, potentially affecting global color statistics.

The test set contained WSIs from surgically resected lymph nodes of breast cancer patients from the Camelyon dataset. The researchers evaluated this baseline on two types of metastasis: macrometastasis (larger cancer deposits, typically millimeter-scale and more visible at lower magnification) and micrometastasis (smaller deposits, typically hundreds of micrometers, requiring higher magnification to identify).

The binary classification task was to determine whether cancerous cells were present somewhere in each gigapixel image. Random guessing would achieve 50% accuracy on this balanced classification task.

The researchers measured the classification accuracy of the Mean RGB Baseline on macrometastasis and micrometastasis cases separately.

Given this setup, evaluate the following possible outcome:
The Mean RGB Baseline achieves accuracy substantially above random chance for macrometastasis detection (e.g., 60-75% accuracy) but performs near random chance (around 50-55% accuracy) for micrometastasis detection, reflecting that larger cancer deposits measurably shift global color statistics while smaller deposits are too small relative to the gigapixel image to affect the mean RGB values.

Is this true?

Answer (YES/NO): NO